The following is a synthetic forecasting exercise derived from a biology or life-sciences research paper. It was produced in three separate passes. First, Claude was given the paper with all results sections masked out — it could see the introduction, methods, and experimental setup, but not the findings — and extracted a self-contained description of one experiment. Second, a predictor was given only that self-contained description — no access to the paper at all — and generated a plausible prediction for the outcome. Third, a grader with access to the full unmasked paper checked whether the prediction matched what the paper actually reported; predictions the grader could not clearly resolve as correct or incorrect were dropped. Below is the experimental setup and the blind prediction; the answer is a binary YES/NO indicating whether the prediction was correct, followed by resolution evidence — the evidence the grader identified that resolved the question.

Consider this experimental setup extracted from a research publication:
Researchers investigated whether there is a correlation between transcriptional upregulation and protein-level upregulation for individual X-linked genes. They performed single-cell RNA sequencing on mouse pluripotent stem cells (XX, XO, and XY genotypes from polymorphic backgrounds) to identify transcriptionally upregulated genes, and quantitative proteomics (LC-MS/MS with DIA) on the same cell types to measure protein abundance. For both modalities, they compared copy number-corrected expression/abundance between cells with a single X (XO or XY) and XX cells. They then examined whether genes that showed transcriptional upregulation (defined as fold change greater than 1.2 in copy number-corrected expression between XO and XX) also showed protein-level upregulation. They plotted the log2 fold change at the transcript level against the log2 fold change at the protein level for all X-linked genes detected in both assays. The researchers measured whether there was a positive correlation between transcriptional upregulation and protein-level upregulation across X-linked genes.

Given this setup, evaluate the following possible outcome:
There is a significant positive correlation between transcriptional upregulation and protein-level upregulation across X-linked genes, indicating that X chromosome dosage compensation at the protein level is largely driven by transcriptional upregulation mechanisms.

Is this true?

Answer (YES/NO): NO